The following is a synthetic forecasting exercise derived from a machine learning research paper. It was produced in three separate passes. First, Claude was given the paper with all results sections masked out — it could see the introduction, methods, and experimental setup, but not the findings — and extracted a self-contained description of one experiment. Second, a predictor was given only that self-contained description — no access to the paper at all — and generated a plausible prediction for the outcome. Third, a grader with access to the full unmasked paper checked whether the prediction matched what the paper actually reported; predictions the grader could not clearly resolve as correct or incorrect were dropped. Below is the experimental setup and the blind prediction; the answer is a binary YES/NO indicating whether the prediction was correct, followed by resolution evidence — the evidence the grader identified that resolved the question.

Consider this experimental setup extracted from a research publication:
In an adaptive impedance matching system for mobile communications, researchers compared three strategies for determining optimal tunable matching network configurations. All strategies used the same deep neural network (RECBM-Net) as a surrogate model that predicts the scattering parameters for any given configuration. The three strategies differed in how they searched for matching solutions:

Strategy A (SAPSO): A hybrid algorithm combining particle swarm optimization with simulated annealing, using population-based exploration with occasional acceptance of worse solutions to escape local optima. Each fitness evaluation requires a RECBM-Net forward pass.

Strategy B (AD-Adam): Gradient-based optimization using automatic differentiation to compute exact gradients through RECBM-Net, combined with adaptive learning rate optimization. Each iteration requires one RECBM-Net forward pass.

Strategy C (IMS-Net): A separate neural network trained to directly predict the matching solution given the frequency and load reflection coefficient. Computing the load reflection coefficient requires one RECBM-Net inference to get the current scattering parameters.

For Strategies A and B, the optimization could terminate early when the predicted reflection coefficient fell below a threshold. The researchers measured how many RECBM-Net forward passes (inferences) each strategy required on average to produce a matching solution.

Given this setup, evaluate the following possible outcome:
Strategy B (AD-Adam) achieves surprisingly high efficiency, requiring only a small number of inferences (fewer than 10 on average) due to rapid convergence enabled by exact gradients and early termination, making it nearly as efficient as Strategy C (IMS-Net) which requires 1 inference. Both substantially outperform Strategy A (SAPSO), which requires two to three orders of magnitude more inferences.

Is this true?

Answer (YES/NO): NO